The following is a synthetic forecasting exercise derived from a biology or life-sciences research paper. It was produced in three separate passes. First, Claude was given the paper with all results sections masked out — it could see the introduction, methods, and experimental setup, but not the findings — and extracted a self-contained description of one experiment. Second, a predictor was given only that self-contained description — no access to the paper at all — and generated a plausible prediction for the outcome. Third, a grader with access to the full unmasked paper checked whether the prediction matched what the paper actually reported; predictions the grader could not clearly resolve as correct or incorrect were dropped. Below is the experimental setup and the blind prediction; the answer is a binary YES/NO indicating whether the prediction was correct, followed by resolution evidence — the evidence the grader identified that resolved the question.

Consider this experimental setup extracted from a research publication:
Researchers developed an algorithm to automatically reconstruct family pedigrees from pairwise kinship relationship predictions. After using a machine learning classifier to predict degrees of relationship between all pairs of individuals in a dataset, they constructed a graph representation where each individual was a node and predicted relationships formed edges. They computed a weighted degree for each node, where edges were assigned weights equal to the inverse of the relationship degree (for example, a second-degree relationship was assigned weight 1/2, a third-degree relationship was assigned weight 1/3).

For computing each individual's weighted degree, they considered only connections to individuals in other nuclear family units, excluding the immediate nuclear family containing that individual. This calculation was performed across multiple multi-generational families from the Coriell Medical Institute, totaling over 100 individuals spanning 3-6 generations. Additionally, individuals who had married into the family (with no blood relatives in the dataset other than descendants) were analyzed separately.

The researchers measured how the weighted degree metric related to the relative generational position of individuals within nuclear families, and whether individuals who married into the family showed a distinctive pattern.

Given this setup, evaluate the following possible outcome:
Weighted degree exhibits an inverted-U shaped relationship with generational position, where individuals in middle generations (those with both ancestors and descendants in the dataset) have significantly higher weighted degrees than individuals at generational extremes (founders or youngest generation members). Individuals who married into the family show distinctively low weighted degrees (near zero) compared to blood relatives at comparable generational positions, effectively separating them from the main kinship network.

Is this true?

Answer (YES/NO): NO